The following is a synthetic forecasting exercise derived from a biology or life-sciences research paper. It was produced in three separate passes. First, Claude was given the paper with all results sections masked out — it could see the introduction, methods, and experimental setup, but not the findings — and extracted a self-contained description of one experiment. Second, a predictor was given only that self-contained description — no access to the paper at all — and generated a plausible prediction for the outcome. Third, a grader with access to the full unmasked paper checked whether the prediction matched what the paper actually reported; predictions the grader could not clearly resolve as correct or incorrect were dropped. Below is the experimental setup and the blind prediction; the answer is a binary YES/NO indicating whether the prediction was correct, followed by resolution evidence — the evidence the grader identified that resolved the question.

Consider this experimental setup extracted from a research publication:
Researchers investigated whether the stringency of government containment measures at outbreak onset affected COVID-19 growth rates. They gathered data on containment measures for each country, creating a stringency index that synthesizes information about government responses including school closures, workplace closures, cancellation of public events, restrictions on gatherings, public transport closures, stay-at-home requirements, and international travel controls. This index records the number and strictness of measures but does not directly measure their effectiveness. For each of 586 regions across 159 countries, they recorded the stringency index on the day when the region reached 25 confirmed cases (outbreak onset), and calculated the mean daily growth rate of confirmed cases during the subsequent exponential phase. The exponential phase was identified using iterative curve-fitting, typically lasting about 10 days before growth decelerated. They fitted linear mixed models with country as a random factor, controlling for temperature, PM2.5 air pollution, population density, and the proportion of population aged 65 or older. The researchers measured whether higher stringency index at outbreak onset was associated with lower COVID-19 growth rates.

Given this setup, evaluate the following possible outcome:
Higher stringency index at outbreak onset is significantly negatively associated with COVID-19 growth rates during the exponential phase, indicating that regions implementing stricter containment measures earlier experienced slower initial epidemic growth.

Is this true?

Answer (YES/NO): YES